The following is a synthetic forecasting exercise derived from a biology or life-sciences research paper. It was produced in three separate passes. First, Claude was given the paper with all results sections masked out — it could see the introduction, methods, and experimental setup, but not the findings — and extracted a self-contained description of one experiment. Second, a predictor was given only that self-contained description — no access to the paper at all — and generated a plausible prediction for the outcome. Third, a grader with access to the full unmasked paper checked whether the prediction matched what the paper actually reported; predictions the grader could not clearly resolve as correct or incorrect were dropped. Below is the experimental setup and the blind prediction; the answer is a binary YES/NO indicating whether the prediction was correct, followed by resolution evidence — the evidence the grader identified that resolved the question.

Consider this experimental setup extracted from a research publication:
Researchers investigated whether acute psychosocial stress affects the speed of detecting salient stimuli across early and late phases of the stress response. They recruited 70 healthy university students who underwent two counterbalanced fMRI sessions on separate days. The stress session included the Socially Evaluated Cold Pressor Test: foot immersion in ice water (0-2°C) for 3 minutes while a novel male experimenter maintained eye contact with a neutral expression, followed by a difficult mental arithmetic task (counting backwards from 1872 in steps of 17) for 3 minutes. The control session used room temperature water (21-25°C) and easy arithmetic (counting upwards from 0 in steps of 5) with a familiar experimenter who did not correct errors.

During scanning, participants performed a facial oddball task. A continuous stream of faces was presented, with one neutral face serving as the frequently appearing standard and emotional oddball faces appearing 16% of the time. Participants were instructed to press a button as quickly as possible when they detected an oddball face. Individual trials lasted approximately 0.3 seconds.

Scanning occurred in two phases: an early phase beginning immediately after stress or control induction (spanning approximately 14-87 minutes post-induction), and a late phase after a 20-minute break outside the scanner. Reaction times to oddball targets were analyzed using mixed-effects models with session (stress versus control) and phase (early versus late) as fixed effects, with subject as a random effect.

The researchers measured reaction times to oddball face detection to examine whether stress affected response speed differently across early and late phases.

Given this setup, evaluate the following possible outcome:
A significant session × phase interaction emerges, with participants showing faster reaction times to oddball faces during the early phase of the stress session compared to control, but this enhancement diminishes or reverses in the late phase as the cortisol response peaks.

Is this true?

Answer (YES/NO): NO